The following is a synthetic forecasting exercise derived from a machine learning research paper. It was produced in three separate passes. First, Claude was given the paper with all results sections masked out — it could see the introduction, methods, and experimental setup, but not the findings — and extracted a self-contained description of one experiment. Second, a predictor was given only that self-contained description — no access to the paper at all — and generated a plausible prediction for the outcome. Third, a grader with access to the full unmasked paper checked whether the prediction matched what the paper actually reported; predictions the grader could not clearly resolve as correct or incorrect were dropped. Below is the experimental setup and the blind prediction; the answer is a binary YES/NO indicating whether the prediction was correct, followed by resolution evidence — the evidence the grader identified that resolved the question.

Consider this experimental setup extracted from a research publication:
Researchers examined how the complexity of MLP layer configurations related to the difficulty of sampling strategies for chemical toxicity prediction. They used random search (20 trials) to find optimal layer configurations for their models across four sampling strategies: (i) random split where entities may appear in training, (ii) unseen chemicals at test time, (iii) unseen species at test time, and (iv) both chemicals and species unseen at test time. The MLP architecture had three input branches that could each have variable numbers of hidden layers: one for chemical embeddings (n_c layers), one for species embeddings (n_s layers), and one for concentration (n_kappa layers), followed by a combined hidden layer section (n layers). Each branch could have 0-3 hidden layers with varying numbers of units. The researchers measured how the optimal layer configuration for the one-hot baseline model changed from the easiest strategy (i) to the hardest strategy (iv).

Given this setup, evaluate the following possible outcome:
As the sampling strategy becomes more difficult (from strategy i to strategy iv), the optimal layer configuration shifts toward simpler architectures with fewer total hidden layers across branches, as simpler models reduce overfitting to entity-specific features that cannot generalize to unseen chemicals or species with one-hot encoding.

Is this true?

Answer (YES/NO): NO